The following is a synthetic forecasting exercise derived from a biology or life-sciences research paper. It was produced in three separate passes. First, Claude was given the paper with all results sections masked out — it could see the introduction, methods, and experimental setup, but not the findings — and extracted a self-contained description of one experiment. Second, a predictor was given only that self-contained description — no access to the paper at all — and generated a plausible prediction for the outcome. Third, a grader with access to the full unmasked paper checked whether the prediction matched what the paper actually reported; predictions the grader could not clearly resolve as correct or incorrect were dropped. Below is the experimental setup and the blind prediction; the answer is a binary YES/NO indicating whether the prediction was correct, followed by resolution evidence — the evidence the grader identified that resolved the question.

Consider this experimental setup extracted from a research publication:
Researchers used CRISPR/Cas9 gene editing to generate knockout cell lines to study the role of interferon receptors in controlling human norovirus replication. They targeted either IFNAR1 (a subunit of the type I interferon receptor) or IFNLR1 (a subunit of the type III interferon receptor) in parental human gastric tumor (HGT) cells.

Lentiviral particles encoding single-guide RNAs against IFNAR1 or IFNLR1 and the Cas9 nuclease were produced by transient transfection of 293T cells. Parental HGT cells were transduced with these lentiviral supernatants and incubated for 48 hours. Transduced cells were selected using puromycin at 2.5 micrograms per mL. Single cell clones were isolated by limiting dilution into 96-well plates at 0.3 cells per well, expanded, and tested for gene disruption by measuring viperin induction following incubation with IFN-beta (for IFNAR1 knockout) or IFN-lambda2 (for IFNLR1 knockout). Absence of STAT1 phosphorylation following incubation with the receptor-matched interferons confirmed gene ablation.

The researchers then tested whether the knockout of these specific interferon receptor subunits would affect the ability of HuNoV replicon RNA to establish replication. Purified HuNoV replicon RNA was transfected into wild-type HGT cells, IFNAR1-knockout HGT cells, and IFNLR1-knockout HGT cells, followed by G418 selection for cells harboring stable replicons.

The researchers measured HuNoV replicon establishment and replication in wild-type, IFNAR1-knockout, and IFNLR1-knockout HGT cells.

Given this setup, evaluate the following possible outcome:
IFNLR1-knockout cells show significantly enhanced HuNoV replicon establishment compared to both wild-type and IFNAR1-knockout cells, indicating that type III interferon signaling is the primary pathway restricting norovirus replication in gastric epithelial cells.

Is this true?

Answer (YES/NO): NO